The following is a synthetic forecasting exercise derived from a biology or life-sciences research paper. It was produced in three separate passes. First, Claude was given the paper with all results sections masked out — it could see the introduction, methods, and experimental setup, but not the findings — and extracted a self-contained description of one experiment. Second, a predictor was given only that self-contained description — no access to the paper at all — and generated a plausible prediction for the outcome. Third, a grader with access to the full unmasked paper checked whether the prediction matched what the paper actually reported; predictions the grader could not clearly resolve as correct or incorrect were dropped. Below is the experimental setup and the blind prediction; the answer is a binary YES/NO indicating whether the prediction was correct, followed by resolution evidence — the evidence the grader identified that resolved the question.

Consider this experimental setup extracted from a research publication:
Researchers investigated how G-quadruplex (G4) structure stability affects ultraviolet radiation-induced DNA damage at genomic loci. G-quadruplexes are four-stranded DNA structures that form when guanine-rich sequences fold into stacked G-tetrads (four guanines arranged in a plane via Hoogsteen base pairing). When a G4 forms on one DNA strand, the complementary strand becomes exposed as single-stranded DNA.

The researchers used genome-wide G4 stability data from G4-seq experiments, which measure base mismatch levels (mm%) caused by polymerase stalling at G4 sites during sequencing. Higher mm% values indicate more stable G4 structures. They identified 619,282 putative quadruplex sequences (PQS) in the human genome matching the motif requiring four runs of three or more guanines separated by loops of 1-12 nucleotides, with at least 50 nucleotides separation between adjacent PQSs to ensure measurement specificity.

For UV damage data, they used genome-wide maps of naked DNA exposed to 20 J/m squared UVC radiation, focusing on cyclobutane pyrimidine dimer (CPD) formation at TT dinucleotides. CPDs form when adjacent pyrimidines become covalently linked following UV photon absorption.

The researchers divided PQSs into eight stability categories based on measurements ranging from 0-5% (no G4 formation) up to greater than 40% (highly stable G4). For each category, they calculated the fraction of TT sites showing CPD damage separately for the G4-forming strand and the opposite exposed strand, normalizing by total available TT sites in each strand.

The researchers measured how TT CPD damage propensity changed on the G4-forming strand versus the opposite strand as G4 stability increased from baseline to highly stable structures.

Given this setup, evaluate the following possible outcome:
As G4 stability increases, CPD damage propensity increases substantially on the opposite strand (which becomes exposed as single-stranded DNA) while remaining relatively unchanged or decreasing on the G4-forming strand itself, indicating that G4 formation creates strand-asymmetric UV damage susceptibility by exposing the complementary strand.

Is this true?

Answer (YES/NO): NO